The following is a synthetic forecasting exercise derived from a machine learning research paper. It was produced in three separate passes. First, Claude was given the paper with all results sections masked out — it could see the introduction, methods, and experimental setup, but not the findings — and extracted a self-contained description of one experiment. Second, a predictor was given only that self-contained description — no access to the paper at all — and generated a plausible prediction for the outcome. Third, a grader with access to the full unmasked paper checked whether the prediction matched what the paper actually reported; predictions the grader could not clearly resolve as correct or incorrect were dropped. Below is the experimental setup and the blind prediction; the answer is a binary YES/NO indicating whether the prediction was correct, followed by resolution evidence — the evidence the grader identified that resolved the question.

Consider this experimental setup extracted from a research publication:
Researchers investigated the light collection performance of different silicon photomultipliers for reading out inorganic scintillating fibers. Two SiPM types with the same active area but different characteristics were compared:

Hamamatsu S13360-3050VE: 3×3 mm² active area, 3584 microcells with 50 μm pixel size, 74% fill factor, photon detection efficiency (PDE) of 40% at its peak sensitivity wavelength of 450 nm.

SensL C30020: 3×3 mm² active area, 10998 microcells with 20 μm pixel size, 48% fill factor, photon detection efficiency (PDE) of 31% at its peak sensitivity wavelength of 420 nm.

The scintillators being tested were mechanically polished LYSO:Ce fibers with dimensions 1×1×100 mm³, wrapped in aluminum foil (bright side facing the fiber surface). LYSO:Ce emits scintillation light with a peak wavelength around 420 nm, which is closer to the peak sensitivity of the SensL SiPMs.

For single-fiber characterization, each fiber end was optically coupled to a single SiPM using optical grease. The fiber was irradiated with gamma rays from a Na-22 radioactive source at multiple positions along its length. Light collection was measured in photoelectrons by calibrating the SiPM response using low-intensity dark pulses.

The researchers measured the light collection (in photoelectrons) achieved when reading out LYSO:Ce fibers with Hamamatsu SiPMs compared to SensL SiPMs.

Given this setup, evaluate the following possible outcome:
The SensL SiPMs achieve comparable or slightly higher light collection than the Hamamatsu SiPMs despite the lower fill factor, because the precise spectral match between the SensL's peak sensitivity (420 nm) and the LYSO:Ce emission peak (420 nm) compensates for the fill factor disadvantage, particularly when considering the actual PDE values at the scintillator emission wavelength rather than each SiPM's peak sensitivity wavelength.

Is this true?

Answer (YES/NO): NO